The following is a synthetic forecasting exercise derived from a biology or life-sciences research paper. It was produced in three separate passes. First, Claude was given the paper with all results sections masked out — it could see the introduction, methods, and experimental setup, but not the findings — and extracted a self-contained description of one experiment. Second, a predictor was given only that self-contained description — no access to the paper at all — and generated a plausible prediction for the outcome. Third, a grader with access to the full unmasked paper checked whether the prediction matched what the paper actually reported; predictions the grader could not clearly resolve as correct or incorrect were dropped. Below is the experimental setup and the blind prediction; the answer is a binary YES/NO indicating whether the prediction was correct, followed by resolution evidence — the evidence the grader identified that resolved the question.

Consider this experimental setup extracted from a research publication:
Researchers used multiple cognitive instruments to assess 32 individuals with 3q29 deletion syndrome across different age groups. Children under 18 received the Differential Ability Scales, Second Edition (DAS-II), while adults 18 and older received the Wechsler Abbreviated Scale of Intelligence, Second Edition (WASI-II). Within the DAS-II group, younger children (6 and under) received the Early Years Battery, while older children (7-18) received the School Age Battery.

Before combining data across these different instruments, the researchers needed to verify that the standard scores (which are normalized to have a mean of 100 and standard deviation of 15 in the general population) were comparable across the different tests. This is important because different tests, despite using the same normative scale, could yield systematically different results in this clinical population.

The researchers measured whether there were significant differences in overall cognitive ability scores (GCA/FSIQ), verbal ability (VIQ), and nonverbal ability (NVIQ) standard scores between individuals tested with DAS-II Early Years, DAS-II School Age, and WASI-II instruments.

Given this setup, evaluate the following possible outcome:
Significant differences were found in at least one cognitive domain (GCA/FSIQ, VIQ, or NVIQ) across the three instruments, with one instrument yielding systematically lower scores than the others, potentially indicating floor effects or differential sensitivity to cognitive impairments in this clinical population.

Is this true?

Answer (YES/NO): NO